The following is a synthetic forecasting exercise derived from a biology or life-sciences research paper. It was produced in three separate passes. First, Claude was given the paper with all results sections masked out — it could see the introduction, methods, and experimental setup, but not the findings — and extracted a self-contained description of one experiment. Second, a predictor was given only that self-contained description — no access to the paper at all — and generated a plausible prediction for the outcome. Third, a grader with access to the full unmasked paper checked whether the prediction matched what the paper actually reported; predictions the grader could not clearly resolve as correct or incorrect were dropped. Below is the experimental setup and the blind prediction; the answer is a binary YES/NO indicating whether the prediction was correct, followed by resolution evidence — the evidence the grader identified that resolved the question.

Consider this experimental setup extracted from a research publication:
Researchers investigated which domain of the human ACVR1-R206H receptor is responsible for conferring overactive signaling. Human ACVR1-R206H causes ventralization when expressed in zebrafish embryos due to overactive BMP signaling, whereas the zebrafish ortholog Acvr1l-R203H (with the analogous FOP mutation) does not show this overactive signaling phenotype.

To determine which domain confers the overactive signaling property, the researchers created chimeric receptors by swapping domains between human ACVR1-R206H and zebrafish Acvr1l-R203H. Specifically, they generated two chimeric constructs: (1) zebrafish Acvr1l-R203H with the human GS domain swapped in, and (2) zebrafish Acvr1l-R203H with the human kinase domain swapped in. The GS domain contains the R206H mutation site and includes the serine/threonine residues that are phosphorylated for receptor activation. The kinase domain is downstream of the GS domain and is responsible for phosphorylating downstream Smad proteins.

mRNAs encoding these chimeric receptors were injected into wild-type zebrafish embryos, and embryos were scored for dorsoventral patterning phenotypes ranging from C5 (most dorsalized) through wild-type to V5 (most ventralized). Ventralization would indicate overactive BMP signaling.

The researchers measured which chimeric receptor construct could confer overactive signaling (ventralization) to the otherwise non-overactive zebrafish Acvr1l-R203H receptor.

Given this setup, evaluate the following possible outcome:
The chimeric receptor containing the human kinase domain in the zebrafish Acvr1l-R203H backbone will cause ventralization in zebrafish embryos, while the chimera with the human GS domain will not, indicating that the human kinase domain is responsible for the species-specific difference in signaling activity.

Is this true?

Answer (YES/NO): YES